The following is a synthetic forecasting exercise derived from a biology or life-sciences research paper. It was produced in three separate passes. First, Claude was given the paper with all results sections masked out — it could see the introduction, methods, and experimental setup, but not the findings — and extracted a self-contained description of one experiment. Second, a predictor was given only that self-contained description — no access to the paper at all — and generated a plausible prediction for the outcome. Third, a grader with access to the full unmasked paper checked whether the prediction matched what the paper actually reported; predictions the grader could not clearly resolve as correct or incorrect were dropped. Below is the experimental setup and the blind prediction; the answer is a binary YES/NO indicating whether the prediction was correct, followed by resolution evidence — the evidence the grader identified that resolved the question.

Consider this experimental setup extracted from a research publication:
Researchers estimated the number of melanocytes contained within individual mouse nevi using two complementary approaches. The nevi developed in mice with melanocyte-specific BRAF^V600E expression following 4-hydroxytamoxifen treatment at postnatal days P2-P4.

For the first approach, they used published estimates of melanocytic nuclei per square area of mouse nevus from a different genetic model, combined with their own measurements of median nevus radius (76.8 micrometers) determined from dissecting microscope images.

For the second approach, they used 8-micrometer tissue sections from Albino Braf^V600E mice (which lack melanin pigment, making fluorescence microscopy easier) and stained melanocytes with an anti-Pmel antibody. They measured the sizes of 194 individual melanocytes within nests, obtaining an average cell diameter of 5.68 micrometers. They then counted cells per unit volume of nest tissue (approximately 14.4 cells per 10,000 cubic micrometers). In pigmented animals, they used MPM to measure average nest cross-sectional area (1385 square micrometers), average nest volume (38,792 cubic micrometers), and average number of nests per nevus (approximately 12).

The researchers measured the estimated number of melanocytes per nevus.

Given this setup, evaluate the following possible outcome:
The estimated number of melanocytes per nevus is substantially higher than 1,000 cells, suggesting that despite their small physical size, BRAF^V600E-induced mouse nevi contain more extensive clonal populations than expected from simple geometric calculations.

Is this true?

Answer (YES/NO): NO